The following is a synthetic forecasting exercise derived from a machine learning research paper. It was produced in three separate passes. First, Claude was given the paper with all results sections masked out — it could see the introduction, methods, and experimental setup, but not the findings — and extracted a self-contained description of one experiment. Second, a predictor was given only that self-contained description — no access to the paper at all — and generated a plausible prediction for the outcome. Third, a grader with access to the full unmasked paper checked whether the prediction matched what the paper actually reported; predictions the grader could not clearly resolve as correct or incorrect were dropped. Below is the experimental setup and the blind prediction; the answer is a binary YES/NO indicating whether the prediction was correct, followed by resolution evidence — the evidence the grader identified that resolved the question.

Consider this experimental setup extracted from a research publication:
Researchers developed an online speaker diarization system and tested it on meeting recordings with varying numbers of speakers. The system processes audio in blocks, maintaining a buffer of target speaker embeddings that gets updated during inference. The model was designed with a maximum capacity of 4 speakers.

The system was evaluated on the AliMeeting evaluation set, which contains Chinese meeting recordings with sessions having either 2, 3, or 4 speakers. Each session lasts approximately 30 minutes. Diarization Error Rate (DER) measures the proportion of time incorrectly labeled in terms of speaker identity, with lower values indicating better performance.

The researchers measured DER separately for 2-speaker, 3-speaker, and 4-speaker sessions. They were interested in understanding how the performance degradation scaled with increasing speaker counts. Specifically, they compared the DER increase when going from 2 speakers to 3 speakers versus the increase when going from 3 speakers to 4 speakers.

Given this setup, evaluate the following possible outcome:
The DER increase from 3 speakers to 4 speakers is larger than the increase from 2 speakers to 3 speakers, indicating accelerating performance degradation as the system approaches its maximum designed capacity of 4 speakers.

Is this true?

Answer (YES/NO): NO